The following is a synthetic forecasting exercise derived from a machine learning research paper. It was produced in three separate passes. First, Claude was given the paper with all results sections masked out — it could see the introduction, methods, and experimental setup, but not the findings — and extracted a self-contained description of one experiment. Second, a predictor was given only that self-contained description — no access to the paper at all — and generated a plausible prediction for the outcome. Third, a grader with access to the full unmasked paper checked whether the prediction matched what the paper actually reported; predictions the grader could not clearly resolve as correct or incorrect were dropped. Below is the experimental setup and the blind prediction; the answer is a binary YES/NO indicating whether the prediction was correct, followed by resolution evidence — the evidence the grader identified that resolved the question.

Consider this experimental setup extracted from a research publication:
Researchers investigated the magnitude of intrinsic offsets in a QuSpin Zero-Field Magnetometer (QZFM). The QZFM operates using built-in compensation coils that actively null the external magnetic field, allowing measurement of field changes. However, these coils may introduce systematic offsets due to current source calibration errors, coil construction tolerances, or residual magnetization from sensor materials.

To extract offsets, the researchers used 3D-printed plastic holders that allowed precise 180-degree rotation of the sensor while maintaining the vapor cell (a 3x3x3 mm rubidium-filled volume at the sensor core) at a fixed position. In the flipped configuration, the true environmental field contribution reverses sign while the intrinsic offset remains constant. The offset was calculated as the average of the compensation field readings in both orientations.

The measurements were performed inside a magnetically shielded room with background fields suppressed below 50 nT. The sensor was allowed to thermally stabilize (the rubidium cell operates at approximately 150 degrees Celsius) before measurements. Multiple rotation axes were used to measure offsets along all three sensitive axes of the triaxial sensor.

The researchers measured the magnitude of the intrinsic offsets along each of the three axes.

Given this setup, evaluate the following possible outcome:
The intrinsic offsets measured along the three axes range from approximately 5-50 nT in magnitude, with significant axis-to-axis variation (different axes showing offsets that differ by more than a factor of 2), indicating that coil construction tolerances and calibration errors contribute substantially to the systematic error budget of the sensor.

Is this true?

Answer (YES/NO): NO